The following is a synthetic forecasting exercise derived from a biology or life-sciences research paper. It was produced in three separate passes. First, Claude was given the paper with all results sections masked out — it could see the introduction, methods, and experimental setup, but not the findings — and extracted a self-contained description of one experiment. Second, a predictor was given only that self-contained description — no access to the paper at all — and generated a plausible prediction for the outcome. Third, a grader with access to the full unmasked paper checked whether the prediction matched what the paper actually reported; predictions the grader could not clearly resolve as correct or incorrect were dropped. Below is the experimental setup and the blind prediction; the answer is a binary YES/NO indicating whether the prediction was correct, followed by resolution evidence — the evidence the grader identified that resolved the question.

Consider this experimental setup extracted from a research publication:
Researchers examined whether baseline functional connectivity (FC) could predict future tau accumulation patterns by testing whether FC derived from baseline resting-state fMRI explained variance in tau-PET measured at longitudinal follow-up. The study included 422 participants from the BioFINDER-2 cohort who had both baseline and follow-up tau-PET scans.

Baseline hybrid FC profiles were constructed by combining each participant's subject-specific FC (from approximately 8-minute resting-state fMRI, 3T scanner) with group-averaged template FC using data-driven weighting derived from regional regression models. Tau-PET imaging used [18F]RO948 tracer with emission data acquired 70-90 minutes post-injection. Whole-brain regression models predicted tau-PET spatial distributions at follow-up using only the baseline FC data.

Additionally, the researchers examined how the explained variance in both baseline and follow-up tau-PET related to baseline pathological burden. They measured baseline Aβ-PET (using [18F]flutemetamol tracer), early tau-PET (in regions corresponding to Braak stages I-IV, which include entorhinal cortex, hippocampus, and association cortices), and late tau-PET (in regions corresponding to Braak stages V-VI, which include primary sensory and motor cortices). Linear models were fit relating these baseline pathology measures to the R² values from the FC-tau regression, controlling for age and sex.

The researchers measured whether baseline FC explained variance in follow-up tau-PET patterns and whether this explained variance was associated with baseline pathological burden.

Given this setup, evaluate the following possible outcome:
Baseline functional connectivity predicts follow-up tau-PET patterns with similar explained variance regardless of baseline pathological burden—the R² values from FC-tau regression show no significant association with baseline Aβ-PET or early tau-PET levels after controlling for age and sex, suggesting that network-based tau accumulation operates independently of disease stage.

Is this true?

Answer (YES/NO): NO